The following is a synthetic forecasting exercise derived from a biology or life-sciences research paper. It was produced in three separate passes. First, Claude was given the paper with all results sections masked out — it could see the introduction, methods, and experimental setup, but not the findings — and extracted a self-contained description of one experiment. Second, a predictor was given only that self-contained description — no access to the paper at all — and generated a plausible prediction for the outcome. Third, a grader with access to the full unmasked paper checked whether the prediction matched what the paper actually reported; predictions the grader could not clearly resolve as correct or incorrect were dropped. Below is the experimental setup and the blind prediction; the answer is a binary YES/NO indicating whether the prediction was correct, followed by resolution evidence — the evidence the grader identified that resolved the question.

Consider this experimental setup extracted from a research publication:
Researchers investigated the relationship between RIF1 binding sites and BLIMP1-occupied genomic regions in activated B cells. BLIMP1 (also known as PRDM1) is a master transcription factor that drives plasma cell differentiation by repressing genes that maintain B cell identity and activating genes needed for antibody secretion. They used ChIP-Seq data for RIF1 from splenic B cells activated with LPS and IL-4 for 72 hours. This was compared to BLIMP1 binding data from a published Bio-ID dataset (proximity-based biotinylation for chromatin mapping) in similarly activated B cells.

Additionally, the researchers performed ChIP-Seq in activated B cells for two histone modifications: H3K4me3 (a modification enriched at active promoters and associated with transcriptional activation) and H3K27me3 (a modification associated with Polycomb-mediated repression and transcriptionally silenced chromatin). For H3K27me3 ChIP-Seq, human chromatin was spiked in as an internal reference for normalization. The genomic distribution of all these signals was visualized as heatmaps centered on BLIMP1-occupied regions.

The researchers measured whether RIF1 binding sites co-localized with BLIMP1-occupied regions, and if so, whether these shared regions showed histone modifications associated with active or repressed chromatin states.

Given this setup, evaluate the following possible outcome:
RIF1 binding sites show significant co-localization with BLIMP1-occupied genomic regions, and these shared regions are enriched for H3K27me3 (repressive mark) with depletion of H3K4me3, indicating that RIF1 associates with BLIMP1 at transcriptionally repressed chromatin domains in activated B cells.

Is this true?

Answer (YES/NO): NO